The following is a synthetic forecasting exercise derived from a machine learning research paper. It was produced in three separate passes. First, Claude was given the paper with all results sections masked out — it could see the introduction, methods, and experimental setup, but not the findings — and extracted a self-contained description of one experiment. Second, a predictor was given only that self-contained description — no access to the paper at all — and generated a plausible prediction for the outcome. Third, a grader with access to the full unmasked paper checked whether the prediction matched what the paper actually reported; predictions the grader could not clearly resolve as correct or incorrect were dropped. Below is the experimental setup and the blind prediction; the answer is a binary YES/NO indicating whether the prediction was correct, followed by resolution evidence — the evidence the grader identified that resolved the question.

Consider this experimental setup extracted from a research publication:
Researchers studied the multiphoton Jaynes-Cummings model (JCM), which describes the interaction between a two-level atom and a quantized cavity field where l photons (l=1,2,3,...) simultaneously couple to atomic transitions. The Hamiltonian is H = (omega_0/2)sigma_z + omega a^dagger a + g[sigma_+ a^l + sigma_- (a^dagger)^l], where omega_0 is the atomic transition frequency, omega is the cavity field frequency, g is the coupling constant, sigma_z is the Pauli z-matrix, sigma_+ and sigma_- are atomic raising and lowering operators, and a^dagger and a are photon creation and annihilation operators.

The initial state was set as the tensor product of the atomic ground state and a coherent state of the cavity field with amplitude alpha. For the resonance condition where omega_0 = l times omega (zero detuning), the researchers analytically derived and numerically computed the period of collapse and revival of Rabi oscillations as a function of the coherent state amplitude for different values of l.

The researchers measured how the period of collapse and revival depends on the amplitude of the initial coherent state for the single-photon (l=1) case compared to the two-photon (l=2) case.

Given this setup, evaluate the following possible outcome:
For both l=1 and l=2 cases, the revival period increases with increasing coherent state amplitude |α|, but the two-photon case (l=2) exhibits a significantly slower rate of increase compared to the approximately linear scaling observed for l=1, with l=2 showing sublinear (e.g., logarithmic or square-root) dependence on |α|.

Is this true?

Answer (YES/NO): NO